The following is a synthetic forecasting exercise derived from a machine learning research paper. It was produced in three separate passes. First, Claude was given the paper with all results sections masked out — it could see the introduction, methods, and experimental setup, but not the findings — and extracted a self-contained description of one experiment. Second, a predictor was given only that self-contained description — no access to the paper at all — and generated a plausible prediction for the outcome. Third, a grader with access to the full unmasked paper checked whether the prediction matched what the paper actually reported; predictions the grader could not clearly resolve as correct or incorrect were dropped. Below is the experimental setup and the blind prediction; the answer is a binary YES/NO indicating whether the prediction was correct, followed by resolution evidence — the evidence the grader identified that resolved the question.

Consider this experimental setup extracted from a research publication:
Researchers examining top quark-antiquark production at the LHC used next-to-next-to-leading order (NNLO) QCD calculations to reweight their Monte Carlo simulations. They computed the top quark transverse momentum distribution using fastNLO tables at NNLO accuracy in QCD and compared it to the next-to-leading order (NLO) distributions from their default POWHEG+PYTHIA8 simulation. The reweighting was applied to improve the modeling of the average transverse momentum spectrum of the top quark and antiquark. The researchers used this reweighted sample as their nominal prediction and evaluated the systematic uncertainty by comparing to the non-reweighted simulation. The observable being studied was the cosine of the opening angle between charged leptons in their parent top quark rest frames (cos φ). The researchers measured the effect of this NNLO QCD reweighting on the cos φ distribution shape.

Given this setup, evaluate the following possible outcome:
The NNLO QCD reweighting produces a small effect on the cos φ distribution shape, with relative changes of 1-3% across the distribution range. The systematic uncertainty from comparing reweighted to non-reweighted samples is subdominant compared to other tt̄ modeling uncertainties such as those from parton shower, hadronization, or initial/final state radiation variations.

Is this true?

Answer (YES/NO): NO